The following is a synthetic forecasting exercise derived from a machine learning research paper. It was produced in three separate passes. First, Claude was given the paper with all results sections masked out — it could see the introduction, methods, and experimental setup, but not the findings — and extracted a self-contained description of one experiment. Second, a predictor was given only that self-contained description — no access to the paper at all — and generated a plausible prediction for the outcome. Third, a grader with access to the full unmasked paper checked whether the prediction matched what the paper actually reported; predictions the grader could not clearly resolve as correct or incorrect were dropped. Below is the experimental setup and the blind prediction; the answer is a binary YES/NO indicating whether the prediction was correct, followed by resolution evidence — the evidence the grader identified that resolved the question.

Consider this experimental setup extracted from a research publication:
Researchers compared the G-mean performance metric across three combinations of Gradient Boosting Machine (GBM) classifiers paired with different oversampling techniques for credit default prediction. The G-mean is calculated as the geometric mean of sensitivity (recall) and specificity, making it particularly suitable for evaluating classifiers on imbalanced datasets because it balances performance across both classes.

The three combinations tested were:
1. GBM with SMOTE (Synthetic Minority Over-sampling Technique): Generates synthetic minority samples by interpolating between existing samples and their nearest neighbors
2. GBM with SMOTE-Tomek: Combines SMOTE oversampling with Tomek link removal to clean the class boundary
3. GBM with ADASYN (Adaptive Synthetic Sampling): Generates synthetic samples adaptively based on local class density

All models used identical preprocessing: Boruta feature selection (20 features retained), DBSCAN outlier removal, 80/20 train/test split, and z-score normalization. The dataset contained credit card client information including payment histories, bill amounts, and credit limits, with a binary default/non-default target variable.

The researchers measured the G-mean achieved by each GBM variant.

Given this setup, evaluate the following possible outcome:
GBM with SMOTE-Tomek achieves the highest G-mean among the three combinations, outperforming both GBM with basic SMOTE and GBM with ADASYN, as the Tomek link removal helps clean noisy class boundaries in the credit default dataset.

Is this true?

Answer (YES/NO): YES